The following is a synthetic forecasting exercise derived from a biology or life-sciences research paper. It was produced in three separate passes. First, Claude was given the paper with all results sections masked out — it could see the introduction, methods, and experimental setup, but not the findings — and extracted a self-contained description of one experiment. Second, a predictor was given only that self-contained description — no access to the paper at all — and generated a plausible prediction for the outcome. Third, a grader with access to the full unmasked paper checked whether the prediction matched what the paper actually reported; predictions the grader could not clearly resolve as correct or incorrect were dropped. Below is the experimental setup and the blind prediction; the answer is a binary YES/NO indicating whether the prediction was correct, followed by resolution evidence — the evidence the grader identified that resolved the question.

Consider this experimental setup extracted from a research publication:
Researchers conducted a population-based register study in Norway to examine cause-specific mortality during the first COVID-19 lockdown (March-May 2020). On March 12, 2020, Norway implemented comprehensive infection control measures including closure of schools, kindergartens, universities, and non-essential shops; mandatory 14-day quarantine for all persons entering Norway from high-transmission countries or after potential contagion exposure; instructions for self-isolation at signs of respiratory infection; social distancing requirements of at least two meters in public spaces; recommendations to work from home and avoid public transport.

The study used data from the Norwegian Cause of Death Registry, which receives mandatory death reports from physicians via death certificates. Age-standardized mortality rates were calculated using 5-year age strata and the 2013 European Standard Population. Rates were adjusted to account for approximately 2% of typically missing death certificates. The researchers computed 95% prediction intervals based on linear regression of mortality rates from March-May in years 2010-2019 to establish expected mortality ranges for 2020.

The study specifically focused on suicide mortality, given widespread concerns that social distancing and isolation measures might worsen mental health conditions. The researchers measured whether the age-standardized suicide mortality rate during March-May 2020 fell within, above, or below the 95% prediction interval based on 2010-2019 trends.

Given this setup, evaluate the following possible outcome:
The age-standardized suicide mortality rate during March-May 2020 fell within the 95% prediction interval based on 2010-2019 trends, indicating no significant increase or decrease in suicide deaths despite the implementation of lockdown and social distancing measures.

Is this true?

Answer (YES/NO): YES